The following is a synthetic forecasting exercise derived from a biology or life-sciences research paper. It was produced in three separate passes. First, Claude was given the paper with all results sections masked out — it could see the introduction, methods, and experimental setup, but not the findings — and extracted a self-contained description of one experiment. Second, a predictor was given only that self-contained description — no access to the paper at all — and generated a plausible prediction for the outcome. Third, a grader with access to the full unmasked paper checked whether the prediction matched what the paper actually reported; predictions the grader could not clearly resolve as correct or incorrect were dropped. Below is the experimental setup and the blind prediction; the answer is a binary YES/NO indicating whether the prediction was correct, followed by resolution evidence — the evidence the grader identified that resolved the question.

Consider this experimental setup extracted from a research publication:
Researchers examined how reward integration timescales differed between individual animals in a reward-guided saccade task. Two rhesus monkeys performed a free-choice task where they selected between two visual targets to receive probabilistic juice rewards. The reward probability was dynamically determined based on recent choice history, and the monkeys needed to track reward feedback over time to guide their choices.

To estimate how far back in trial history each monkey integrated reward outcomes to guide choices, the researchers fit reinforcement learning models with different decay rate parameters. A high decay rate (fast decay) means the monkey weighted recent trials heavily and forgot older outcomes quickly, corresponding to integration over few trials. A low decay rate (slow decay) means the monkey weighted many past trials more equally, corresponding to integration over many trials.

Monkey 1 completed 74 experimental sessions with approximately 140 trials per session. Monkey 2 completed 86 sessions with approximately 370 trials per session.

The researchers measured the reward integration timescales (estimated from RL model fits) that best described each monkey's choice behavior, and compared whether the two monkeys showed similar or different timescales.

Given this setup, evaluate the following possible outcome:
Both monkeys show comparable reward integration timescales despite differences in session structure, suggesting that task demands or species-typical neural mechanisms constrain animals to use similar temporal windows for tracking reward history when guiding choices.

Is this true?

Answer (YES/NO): NO